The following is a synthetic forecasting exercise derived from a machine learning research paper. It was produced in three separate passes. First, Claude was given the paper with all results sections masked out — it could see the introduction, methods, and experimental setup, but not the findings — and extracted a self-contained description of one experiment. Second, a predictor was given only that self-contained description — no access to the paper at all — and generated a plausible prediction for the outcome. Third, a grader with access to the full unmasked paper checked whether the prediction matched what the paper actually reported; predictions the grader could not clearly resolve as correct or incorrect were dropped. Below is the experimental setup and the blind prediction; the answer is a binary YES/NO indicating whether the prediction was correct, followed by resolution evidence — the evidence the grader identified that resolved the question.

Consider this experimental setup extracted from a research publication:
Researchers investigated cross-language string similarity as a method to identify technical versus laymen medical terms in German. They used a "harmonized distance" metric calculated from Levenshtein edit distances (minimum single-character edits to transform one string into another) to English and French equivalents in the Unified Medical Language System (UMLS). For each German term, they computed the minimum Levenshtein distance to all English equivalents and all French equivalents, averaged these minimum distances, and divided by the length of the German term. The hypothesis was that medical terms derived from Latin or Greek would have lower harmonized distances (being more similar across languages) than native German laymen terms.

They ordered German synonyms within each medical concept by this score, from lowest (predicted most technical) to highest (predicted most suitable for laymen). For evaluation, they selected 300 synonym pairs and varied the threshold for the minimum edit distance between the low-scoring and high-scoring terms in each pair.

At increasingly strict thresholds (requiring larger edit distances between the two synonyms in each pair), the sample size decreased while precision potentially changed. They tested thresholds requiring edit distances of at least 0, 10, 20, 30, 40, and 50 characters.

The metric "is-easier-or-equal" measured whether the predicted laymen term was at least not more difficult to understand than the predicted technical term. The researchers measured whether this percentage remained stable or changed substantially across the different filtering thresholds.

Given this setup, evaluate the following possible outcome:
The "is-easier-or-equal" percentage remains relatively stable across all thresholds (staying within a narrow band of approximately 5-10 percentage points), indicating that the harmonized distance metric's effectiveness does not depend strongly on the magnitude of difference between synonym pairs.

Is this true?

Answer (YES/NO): YES